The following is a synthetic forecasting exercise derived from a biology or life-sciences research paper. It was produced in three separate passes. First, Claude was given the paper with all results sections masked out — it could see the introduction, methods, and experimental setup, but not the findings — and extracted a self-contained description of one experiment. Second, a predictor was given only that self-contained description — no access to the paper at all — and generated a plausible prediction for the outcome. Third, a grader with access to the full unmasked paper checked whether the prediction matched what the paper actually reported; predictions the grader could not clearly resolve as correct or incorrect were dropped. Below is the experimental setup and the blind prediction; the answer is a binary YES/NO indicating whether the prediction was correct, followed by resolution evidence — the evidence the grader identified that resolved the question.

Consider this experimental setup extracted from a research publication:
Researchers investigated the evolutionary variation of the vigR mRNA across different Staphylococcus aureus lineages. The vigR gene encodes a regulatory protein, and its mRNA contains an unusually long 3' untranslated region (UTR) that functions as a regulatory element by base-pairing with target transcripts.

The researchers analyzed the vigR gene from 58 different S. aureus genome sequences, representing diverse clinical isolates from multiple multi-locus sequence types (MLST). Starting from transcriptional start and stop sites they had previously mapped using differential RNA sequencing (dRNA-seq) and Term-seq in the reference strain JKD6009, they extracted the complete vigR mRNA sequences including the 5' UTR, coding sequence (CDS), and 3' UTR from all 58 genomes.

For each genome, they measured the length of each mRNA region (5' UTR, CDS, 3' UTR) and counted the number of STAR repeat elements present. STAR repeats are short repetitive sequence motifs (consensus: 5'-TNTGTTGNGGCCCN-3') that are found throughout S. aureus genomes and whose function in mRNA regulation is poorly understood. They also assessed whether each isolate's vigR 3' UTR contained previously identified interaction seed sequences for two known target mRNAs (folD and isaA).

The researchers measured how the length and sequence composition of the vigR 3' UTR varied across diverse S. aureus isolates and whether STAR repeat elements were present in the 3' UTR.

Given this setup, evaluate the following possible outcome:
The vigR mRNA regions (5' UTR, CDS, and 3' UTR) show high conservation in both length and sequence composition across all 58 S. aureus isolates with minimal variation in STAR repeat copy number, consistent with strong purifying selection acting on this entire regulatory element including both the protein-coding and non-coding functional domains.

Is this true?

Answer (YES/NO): NO